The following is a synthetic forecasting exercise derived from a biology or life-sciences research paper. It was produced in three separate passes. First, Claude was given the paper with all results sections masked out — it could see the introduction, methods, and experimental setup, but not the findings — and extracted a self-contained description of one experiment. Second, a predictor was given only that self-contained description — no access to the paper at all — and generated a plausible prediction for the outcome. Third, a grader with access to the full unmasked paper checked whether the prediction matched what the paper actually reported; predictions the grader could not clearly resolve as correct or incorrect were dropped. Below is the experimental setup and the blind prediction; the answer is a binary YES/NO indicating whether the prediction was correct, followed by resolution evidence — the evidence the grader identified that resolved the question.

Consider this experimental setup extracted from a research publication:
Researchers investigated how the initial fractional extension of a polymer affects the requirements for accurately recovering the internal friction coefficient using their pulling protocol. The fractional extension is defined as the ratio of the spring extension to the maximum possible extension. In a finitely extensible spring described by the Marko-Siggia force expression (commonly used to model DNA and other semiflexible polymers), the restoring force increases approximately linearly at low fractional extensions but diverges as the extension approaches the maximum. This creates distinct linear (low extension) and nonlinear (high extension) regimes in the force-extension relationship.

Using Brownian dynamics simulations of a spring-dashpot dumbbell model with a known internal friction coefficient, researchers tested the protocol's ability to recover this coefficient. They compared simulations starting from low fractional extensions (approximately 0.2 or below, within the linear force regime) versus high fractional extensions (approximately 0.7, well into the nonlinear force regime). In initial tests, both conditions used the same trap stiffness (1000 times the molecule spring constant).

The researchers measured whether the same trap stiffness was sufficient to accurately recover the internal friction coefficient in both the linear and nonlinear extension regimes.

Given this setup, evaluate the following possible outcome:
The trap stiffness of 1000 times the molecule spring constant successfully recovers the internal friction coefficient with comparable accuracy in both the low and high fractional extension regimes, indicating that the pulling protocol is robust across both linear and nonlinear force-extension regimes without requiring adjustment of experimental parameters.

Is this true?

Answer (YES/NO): NO